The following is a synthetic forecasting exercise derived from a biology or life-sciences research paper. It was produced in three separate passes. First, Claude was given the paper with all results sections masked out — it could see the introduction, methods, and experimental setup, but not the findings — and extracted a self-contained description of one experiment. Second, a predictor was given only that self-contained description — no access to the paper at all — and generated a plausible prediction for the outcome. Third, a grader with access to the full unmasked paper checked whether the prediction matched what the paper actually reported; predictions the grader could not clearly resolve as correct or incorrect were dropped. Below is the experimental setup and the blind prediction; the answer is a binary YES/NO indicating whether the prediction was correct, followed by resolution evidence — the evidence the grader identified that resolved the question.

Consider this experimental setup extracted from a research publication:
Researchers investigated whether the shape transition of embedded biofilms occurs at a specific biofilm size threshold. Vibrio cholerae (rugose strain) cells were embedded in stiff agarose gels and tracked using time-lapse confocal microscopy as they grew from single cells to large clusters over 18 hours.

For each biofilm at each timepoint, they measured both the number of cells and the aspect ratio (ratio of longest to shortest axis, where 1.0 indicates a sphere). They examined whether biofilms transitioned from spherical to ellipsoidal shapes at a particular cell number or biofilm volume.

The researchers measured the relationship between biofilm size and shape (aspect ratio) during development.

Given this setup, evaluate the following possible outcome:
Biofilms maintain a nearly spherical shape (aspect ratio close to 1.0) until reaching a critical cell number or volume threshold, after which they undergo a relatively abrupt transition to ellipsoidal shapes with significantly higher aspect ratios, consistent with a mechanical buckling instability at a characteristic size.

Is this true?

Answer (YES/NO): NO